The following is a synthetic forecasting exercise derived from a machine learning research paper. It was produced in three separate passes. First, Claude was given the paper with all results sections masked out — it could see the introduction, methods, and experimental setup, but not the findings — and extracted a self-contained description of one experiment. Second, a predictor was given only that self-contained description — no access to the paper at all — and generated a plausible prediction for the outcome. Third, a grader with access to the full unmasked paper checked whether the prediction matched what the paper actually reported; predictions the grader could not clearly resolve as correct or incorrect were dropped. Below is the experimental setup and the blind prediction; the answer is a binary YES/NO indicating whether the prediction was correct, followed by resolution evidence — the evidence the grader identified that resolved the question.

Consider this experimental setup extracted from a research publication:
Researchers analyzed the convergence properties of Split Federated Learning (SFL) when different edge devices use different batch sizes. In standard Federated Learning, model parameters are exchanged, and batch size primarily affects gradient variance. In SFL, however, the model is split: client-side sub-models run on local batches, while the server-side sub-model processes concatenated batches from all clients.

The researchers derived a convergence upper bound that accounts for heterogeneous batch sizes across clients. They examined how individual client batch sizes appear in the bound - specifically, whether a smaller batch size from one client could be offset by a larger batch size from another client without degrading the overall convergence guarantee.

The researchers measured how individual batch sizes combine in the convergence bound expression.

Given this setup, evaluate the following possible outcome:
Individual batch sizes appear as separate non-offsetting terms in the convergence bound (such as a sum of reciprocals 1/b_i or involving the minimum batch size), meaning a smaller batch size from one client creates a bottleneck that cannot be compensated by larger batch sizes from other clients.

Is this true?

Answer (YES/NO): NO